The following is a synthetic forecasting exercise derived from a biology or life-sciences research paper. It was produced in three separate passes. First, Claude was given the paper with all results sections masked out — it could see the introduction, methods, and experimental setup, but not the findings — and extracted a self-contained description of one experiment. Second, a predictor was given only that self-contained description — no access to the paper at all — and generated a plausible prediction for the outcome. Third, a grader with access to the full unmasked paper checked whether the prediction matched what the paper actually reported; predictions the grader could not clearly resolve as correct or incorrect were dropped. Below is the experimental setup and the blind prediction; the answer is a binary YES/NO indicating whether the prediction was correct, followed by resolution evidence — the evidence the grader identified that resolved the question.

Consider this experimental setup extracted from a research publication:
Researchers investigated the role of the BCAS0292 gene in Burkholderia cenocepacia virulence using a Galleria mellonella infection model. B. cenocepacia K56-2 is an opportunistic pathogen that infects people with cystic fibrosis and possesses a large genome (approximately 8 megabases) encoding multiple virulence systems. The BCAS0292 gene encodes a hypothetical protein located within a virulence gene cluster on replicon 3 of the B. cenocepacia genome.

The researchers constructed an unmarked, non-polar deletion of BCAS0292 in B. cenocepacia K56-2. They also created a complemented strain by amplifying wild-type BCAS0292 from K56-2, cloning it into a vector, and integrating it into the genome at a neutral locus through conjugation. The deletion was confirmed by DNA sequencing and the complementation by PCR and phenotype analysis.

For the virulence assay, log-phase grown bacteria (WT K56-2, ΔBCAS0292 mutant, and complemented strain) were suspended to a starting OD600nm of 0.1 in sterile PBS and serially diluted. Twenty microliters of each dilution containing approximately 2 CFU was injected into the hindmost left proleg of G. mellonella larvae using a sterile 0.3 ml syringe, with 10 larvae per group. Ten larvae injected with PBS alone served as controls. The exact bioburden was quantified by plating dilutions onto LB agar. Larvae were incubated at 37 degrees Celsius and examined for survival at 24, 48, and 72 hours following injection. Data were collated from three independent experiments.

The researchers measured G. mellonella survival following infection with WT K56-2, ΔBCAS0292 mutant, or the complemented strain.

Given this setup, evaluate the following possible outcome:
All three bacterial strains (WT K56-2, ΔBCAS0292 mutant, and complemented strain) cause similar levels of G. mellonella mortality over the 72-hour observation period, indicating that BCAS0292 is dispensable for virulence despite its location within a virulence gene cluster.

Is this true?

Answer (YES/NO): NO